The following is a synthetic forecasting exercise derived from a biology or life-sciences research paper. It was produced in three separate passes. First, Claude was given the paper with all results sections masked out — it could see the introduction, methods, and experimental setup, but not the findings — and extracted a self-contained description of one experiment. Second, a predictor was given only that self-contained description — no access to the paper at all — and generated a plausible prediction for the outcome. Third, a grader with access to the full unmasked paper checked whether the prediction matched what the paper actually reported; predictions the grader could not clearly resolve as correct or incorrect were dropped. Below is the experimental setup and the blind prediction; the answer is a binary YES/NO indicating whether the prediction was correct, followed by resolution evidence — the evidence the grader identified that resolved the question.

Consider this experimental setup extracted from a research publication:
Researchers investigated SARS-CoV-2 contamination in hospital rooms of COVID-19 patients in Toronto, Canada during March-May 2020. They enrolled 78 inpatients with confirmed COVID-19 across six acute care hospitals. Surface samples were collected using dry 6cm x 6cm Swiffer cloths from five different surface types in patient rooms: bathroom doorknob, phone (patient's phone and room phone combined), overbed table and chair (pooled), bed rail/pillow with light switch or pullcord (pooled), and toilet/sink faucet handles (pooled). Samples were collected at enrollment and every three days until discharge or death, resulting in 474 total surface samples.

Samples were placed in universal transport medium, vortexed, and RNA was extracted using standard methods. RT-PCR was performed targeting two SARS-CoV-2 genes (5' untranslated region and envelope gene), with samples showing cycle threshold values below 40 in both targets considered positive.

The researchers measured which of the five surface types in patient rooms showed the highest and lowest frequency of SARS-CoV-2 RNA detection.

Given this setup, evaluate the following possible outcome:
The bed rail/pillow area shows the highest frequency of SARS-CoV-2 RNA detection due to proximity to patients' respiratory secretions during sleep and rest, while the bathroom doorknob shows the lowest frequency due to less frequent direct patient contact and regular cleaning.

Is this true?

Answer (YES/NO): YES